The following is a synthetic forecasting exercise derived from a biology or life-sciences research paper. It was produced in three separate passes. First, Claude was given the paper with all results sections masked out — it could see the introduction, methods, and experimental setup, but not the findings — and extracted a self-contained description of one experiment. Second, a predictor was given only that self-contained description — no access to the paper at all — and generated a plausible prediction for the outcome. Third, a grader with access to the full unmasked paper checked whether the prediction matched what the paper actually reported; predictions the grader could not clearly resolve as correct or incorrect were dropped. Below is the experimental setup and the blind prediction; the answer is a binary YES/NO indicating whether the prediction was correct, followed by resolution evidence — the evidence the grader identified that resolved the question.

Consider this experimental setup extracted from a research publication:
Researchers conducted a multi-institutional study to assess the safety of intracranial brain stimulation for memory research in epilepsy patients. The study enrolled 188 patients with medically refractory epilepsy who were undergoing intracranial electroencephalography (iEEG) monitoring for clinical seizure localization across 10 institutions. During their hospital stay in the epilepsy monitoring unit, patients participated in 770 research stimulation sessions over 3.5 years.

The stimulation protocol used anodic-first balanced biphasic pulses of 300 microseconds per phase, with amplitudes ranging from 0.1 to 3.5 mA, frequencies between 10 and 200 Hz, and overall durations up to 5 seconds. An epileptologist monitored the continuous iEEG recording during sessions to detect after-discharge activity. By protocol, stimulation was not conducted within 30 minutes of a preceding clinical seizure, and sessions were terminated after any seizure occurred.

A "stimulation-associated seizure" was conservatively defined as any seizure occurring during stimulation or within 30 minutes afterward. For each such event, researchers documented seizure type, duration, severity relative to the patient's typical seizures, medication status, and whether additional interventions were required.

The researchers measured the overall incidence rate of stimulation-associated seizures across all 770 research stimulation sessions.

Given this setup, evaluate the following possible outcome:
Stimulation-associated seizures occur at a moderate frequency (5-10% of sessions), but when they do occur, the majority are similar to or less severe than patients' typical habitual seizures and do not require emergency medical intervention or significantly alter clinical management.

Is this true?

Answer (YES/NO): NO